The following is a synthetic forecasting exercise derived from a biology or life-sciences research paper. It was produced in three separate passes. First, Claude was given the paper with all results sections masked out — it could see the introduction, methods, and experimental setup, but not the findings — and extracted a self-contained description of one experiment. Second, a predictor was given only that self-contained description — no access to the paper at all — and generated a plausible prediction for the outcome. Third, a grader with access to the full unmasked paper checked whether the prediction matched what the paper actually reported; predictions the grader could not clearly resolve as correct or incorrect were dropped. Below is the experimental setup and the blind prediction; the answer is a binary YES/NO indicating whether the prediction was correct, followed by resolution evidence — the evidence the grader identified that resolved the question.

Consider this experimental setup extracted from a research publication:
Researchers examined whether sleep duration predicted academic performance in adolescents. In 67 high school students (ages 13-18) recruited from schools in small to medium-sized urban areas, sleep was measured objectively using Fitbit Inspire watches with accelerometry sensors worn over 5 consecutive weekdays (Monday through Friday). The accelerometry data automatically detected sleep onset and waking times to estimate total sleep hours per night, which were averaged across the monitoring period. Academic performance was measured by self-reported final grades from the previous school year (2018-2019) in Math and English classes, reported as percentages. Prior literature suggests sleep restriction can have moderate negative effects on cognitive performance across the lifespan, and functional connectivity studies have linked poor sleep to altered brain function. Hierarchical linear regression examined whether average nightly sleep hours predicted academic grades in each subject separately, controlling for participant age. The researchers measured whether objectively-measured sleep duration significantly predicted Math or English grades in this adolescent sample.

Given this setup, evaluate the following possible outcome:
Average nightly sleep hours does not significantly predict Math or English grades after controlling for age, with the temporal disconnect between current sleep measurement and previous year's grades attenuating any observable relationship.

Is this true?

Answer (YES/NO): YES